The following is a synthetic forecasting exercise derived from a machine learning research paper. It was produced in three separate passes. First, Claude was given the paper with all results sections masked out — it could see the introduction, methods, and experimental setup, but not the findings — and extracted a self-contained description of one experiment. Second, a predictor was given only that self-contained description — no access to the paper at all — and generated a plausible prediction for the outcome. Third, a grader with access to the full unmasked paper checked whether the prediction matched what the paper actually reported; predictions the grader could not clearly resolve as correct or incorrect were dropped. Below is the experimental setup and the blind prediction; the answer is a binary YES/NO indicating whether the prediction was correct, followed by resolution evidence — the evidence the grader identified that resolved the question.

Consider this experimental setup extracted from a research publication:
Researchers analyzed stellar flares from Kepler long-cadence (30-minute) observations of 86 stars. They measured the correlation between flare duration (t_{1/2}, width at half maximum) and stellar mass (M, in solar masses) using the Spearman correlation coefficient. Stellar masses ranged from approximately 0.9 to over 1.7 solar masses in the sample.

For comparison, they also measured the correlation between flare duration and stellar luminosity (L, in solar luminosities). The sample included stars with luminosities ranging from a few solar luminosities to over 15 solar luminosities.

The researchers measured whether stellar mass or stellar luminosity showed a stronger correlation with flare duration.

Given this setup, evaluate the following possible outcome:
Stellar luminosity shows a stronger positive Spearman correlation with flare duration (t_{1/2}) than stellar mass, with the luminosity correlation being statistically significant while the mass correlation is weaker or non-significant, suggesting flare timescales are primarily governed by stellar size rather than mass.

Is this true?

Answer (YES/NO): YES